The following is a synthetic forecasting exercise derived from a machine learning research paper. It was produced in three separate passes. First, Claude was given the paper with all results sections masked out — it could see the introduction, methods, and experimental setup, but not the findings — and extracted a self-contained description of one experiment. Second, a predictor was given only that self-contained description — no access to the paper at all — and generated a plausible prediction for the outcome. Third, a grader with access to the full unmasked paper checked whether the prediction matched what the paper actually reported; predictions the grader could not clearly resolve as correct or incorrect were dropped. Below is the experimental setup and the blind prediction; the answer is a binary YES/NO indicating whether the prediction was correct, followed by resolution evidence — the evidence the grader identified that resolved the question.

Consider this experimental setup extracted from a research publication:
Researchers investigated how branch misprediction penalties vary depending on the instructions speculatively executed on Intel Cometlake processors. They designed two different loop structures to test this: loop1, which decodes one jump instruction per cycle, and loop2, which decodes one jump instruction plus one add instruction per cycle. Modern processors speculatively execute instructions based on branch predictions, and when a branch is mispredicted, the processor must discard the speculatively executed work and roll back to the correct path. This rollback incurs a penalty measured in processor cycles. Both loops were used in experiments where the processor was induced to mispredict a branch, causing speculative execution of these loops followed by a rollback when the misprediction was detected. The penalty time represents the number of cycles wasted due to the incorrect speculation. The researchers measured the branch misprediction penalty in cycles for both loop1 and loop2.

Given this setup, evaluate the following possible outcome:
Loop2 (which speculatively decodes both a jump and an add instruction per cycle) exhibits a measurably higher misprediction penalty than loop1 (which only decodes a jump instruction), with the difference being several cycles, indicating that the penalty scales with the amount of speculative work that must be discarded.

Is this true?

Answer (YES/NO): NO